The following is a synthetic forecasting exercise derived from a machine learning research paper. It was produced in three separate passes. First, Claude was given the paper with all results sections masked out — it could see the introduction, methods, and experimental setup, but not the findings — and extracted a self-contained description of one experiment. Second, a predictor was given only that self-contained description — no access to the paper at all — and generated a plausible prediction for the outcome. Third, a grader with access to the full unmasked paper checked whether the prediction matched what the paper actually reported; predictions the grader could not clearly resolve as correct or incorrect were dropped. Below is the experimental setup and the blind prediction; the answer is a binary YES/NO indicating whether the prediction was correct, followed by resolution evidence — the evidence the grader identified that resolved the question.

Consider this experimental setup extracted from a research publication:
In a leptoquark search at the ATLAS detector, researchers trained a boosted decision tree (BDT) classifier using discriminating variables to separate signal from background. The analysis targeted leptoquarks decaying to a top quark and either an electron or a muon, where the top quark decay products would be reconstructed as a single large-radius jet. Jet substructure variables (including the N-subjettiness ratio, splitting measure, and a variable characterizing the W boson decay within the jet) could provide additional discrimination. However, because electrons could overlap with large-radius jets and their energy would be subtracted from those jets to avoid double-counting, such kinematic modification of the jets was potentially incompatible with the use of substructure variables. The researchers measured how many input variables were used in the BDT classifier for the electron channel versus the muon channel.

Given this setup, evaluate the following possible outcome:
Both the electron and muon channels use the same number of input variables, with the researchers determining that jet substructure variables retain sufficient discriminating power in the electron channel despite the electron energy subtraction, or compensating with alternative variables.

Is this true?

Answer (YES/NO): NO